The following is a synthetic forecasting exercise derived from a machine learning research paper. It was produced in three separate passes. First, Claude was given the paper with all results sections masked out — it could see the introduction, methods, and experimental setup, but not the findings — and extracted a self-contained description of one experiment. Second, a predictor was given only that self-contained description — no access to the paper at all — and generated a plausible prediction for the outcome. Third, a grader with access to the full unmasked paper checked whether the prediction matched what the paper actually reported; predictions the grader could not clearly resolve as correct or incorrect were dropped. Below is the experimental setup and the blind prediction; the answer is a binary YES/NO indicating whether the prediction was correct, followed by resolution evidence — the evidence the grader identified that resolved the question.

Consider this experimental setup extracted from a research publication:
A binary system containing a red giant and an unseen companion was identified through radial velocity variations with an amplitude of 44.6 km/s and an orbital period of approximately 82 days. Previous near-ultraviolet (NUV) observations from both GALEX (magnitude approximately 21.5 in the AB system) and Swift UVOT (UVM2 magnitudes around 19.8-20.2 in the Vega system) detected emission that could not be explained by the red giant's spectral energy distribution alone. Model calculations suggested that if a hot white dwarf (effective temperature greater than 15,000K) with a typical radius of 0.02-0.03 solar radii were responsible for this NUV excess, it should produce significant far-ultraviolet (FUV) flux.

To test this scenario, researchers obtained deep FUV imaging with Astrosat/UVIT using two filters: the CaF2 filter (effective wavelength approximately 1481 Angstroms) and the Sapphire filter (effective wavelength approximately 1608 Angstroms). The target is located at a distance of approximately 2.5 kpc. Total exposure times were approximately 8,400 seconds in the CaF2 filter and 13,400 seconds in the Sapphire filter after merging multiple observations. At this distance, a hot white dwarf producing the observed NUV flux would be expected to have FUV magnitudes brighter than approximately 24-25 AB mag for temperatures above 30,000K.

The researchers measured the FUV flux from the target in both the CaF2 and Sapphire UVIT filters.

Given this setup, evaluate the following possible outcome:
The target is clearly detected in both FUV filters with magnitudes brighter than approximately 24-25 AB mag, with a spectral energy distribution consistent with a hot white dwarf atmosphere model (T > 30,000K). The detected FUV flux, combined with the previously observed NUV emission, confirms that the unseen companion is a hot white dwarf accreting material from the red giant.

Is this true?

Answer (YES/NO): NO